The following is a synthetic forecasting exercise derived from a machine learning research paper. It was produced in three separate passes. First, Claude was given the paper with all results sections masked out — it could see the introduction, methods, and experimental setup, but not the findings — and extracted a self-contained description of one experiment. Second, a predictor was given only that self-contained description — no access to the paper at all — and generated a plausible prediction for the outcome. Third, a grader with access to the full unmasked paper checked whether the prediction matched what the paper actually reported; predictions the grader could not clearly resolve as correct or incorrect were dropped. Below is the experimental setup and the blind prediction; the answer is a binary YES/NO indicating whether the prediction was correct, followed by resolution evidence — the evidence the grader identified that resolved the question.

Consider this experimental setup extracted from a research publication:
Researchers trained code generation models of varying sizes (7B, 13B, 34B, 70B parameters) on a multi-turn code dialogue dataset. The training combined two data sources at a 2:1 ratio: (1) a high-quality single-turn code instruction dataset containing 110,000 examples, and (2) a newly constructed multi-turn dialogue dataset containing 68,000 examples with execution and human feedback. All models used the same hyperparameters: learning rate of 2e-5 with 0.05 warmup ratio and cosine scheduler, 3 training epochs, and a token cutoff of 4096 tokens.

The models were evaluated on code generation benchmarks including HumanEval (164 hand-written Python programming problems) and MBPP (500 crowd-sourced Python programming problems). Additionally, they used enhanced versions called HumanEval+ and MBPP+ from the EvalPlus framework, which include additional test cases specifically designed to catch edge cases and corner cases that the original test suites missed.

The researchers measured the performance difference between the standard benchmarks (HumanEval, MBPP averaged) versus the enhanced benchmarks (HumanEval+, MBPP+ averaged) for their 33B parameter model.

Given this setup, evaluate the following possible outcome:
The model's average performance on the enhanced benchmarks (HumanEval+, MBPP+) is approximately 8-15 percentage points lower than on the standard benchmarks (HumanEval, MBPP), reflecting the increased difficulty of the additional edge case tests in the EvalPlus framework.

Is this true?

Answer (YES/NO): NO